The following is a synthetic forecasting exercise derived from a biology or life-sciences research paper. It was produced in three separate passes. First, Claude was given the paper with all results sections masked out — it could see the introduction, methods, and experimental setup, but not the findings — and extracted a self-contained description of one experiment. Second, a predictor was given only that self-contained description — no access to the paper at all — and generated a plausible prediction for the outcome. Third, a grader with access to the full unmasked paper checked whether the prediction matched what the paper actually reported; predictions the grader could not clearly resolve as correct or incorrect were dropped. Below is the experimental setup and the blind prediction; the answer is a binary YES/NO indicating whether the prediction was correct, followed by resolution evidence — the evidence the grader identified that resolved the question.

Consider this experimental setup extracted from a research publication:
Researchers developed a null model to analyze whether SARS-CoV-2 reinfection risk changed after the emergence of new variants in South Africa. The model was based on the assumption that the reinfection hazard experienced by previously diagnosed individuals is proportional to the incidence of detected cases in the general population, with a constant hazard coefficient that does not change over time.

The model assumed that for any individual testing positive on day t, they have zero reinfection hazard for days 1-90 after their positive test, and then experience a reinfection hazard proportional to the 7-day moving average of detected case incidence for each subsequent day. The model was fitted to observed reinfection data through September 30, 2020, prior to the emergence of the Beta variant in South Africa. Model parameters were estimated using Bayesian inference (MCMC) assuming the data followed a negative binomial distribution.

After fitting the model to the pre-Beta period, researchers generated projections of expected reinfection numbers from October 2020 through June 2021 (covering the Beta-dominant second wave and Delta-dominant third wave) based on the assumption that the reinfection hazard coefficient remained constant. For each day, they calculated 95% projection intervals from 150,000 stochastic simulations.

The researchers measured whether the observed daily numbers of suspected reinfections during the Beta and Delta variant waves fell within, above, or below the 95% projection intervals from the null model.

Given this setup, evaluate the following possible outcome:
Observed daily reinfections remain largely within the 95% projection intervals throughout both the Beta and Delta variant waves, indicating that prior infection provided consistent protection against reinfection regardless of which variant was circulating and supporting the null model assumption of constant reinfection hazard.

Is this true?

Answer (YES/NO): YES